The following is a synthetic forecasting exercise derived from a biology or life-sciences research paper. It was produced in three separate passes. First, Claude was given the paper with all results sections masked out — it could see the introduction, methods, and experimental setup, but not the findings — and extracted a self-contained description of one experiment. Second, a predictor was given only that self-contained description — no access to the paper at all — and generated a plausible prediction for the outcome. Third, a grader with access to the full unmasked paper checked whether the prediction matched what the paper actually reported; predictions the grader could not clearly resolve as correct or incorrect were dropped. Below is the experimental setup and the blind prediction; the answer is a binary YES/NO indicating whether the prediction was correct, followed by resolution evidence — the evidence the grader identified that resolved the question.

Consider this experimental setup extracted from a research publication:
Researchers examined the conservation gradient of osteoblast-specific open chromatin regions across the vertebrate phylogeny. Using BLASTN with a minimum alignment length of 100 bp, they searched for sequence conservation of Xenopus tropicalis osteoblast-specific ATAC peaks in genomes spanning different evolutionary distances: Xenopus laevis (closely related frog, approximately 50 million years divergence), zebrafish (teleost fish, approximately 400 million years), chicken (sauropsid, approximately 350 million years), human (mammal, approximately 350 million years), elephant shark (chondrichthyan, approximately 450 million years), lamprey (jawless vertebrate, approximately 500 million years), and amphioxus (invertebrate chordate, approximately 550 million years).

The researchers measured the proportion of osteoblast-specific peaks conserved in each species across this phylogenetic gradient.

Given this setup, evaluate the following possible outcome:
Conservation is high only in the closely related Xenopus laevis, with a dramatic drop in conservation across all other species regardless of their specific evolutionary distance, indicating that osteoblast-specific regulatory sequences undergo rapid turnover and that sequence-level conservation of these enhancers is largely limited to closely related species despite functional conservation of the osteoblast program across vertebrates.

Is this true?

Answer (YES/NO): NO